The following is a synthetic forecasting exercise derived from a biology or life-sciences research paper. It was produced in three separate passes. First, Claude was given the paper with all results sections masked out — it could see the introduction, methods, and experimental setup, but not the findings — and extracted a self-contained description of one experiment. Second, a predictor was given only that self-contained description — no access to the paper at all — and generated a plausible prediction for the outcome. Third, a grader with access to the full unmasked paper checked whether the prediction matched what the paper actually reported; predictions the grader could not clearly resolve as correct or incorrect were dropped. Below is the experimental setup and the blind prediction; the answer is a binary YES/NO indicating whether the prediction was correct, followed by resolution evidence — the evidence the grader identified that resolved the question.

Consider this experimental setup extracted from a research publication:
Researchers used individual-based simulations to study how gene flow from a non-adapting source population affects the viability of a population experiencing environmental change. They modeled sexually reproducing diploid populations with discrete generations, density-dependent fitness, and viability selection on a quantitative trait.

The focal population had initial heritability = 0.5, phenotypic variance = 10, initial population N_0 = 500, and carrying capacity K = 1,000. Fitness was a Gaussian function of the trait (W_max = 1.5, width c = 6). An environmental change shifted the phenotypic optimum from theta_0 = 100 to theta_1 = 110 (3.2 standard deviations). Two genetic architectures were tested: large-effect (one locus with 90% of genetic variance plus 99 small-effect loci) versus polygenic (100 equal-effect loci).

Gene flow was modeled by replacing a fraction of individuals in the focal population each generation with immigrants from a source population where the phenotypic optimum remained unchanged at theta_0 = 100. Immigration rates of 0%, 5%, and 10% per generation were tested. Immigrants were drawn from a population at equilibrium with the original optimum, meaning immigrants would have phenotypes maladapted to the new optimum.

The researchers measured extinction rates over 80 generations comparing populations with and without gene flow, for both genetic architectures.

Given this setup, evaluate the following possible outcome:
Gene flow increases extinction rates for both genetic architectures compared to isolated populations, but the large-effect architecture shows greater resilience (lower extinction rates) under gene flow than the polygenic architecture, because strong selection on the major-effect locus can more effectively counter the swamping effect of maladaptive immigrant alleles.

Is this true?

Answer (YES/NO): NO